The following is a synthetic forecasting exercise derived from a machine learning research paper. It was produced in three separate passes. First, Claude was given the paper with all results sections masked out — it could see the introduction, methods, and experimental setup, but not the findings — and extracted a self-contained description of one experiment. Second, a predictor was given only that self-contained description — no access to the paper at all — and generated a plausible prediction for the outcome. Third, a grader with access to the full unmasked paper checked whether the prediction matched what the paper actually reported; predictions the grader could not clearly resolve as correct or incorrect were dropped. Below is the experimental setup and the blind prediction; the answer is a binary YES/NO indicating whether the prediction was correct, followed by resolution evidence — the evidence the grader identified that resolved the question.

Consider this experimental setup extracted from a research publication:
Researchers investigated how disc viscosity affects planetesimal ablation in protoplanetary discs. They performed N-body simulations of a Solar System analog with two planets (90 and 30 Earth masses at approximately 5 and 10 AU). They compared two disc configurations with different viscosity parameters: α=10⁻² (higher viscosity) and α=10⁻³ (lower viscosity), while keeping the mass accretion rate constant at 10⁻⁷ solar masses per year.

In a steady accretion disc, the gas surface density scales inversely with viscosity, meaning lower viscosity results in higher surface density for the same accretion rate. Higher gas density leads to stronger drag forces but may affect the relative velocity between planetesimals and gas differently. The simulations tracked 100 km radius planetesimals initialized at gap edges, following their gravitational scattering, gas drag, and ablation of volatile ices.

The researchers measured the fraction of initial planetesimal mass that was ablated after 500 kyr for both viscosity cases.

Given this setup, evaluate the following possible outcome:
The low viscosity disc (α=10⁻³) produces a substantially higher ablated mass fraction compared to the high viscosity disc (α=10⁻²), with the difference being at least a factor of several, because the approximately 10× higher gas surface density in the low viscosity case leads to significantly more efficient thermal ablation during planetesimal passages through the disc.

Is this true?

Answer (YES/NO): NO